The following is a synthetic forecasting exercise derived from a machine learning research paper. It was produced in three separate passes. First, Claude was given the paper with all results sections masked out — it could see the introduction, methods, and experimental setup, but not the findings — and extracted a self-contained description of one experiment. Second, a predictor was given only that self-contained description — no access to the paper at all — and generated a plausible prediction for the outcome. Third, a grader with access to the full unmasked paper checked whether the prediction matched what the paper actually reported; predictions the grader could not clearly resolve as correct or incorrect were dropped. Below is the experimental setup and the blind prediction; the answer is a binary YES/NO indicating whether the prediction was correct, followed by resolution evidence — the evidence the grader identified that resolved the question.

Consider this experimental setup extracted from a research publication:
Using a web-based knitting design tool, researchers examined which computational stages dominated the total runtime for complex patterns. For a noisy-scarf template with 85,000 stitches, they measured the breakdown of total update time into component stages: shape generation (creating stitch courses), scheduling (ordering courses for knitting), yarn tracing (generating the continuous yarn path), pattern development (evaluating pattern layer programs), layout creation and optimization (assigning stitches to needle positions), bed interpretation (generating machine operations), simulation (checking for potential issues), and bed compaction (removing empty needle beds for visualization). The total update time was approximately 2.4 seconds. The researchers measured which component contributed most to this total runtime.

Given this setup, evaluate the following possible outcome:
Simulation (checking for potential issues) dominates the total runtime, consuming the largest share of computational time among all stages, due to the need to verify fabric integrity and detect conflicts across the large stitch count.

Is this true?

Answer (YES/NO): NO